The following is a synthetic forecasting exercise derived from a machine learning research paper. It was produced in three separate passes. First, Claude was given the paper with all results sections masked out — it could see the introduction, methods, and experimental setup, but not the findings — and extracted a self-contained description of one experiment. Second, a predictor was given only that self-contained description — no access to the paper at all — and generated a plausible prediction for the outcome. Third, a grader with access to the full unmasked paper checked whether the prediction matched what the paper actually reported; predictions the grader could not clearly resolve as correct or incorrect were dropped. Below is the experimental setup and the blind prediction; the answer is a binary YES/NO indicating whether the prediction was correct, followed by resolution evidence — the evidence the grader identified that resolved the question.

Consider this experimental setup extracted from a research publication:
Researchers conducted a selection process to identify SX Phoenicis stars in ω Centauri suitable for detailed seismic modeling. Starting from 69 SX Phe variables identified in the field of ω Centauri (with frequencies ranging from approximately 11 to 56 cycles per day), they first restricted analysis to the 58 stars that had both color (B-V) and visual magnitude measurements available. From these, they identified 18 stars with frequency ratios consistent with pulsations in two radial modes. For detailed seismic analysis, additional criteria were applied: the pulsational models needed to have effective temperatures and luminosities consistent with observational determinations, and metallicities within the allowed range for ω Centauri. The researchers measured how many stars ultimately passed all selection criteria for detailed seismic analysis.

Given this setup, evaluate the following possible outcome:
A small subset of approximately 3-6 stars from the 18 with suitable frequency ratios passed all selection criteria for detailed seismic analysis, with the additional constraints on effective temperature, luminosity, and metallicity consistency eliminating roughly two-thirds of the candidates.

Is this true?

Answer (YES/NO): YES